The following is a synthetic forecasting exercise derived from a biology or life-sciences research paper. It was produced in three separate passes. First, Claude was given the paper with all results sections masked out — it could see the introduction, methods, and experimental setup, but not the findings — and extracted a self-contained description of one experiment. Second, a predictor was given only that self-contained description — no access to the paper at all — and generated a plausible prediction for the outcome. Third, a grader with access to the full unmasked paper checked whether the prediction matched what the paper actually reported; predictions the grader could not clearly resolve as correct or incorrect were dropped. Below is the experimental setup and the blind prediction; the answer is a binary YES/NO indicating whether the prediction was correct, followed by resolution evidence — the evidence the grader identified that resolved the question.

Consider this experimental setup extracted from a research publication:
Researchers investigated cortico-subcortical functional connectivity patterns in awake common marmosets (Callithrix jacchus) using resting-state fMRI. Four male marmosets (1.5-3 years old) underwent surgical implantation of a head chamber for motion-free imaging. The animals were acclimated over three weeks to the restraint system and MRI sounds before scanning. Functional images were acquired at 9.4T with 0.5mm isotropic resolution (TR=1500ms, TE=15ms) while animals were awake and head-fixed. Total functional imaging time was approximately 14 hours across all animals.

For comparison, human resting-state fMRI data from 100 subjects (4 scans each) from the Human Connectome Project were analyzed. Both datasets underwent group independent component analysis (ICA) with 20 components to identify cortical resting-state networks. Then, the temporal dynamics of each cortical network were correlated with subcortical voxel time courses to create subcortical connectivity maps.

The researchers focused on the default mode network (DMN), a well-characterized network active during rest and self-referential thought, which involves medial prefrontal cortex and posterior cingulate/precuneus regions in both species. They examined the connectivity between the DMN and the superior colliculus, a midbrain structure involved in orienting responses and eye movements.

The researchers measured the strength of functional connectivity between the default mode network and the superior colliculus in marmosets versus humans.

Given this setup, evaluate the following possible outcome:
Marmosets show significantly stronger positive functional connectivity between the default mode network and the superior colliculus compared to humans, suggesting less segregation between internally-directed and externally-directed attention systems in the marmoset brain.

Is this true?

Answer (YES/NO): YES